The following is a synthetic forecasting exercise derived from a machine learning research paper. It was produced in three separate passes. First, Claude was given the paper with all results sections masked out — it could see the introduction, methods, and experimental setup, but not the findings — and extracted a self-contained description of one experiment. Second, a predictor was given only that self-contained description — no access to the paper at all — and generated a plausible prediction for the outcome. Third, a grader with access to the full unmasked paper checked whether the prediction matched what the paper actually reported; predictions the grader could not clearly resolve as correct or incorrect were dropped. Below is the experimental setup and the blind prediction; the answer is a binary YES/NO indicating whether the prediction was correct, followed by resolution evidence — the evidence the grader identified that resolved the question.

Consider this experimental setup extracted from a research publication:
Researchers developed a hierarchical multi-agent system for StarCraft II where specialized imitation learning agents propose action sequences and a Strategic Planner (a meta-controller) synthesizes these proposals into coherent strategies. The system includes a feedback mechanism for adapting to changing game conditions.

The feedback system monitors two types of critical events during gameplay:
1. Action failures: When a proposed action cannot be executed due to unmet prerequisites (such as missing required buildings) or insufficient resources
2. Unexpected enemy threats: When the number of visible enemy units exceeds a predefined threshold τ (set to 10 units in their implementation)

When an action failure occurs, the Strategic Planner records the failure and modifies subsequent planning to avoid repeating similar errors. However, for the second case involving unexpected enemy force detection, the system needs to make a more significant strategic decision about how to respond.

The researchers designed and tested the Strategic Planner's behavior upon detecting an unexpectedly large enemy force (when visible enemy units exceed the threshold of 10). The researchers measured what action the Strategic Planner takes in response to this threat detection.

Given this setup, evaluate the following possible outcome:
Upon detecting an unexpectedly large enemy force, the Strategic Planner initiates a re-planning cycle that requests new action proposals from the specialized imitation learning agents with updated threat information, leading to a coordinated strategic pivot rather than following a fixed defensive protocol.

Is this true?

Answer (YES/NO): YES